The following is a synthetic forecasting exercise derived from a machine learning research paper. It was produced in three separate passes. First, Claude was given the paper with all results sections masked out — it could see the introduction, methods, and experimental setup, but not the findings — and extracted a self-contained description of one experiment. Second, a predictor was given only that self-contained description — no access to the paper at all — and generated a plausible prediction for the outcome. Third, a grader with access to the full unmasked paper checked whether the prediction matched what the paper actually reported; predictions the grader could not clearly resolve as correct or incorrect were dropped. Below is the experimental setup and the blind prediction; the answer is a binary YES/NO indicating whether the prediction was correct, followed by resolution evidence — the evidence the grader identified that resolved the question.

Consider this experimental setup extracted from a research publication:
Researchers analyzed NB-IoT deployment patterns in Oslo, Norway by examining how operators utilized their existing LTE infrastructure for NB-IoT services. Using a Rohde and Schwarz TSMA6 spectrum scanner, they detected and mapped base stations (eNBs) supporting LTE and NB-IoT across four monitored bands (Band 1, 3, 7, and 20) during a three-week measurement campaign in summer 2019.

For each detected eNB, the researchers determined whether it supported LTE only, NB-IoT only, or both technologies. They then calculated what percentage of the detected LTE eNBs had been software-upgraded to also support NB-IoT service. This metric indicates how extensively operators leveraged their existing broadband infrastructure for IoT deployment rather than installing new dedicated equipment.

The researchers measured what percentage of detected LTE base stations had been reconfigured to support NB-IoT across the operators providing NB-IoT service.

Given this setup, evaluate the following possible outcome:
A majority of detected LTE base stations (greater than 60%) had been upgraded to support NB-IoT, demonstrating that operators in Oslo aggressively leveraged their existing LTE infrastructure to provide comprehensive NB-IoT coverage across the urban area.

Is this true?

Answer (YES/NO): YES